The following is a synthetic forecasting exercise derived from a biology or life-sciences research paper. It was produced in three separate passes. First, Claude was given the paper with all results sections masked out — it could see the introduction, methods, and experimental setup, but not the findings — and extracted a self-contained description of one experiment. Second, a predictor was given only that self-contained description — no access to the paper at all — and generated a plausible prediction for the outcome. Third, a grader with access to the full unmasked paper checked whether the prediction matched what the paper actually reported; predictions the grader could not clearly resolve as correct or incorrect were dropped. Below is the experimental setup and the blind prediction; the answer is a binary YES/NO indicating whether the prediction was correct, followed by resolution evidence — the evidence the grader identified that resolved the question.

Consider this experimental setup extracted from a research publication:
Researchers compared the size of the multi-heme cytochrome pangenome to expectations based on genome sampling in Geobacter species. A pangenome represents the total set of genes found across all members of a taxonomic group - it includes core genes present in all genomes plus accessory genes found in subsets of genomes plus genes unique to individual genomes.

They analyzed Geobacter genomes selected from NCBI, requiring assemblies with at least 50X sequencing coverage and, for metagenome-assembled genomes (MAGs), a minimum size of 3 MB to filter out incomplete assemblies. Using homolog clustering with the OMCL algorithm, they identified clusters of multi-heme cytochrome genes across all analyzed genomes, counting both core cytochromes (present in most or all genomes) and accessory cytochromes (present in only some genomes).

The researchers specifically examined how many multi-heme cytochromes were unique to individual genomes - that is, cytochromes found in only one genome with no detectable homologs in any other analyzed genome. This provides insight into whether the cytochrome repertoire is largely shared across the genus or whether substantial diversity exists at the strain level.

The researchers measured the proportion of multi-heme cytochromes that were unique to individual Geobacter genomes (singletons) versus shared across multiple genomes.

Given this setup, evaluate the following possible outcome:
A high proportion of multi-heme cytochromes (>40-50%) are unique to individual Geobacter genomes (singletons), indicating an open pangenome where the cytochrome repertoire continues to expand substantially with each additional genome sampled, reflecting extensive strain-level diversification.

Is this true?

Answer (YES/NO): YES